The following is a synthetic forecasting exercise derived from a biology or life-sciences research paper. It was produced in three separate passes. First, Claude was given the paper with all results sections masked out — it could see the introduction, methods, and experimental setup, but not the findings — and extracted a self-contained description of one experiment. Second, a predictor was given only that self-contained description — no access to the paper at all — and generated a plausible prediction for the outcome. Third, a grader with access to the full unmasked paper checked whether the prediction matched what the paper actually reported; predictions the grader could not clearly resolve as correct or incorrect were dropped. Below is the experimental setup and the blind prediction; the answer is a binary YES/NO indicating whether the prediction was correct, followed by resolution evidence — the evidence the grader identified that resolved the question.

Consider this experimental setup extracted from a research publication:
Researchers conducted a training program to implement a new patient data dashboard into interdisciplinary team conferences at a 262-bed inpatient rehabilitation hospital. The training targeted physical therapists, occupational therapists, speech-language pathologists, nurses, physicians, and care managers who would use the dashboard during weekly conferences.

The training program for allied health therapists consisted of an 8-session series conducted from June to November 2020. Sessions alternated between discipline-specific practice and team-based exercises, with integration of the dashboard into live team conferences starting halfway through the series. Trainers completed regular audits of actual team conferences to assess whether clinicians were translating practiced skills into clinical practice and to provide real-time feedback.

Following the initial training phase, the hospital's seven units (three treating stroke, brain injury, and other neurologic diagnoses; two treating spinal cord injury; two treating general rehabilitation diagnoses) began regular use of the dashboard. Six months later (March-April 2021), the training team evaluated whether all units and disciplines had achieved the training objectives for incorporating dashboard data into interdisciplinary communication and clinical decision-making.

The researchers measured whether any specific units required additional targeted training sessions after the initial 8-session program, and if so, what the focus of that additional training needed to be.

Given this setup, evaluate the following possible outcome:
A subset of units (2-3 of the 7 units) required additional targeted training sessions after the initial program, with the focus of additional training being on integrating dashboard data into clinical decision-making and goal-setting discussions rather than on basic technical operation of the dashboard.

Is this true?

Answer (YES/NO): NO